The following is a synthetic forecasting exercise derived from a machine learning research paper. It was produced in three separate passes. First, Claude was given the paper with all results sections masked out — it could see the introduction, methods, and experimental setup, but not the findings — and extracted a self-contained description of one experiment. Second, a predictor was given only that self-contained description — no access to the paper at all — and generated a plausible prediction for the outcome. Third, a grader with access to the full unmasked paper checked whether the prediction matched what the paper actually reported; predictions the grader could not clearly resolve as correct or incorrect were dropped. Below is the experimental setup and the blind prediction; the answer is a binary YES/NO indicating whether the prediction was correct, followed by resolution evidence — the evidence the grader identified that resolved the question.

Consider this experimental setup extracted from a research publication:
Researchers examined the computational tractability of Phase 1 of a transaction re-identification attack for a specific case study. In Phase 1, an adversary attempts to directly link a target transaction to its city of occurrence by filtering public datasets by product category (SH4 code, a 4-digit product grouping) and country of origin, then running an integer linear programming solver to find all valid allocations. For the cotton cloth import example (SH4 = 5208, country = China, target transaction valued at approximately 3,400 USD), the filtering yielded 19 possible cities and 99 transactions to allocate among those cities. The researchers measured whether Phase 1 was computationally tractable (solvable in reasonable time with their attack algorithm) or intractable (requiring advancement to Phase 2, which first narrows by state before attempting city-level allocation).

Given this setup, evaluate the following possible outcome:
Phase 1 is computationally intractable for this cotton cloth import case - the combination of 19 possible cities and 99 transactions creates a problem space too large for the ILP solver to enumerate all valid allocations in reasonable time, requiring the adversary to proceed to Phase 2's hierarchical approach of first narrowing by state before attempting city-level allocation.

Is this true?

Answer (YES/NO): YES